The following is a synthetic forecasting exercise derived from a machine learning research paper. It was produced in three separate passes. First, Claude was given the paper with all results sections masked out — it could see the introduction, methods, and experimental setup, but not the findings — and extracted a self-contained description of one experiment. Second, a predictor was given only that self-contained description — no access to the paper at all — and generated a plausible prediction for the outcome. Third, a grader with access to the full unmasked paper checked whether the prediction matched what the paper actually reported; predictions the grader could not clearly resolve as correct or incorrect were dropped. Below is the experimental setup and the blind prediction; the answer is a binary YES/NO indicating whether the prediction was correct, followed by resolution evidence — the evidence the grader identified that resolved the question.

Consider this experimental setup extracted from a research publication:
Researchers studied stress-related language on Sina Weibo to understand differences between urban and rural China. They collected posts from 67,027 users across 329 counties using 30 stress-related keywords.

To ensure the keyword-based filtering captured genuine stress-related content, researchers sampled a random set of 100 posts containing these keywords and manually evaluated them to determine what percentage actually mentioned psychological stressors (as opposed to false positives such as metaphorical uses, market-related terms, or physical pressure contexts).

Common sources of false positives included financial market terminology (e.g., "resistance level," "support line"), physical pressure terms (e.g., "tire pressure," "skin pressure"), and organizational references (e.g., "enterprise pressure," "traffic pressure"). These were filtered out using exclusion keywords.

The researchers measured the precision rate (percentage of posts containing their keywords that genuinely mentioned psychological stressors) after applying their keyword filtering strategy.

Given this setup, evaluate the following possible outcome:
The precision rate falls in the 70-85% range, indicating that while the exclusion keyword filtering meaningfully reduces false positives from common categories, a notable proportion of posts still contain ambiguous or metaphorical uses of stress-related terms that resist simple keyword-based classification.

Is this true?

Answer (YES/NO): NO